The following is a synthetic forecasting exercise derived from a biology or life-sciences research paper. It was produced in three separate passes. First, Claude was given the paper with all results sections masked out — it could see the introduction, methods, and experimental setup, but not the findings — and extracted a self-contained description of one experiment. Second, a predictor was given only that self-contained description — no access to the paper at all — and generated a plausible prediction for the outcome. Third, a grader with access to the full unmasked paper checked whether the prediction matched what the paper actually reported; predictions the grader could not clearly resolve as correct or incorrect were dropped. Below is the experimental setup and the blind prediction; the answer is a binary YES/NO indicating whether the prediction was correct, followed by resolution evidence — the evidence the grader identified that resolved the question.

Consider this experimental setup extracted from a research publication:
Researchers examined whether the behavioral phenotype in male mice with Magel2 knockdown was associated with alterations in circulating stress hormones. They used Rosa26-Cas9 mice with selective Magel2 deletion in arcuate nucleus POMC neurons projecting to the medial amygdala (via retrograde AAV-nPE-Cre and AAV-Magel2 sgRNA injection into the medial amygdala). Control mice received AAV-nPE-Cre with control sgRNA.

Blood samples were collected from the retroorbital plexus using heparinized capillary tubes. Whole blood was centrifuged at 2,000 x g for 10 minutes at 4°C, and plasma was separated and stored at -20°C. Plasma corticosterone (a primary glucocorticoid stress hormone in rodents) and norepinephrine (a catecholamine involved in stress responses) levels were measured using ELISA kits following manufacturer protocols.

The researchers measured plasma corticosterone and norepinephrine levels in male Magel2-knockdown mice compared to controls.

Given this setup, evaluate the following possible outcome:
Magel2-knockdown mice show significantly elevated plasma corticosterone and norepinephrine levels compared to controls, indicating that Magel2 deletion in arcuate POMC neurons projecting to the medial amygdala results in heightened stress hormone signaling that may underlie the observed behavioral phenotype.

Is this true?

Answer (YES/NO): NO